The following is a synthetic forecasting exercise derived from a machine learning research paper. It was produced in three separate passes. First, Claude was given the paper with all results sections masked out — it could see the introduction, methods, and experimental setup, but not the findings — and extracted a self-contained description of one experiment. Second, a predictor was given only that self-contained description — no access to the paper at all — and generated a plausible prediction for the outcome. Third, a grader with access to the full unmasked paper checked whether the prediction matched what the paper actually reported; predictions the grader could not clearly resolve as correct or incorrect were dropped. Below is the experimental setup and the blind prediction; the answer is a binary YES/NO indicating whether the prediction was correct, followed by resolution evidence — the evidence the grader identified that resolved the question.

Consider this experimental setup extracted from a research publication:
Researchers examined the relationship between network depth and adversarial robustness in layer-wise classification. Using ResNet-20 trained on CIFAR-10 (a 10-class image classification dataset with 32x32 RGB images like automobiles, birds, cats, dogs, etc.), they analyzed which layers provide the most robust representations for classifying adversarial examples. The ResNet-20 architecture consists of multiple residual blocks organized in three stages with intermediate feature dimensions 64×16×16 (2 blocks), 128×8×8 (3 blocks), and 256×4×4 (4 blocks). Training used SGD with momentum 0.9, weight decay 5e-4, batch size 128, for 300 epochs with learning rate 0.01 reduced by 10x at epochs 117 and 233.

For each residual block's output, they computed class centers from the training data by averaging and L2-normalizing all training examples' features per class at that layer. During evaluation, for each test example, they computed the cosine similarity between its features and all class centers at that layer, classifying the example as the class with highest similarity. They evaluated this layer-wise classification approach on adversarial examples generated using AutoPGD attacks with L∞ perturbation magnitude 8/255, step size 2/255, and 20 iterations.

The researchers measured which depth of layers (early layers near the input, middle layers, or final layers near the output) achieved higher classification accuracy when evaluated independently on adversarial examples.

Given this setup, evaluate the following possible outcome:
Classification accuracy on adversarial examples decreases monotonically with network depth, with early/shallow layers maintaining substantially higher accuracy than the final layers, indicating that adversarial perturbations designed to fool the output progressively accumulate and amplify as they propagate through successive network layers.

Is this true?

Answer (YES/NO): NO